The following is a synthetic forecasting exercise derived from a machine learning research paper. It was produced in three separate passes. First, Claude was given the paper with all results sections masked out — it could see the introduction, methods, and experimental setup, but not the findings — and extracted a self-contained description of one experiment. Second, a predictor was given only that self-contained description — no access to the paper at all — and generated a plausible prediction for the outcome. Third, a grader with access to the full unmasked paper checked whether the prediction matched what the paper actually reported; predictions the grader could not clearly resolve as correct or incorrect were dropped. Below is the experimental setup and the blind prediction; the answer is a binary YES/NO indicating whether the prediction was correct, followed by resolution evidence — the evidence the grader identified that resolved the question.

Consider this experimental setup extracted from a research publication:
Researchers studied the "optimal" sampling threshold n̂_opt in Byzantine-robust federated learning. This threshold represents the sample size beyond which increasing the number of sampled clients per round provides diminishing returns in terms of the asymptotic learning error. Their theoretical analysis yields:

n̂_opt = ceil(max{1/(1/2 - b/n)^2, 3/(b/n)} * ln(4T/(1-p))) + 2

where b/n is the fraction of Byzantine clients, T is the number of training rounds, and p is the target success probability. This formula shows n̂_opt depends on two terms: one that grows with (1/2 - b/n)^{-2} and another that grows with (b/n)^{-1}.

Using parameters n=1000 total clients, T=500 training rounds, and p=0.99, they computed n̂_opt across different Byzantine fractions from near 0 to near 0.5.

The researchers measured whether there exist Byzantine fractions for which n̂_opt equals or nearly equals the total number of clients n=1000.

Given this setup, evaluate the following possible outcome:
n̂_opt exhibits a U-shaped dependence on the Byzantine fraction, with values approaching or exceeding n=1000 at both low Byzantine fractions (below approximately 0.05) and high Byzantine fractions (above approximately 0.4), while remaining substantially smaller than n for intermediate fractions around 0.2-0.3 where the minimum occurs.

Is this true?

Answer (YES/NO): NO